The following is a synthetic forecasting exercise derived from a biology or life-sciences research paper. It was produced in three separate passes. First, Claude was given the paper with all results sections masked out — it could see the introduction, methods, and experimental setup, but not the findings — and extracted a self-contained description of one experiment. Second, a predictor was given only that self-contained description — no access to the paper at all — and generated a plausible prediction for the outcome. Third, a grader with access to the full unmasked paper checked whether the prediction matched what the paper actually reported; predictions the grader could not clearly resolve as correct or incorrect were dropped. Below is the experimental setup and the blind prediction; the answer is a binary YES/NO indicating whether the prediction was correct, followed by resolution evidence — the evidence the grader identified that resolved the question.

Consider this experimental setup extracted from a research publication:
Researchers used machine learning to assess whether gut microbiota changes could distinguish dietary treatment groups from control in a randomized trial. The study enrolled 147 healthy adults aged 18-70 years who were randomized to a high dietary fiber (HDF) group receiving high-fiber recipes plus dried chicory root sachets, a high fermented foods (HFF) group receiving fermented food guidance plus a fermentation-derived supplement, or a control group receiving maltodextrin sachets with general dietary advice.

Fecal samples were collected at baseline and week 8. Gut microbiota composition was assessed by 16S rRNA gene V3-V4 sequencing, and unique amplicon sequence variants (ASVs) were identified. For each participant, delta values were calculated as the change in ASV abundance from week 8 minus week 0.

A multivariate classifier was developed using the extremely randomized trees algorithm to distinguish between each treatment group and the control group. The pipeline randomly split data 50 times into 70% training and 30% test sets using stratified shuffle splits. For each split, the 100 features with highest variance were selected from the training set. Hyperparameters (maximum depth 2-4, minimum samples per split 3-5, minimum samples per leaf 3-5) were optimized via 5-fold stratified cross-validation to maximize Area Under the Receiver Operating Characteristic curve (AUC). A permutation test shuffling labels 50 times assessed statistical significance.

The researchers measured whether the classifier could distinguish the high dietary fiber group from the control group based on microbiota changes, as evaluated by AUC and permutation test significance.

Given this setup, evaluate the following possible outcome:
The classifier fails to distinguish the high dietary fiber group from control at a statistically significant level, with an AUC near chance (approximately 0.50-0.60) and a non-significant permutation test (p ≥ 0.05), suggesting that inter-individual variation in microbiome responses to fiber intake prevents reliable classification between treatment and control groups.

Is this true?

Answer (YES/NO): NO